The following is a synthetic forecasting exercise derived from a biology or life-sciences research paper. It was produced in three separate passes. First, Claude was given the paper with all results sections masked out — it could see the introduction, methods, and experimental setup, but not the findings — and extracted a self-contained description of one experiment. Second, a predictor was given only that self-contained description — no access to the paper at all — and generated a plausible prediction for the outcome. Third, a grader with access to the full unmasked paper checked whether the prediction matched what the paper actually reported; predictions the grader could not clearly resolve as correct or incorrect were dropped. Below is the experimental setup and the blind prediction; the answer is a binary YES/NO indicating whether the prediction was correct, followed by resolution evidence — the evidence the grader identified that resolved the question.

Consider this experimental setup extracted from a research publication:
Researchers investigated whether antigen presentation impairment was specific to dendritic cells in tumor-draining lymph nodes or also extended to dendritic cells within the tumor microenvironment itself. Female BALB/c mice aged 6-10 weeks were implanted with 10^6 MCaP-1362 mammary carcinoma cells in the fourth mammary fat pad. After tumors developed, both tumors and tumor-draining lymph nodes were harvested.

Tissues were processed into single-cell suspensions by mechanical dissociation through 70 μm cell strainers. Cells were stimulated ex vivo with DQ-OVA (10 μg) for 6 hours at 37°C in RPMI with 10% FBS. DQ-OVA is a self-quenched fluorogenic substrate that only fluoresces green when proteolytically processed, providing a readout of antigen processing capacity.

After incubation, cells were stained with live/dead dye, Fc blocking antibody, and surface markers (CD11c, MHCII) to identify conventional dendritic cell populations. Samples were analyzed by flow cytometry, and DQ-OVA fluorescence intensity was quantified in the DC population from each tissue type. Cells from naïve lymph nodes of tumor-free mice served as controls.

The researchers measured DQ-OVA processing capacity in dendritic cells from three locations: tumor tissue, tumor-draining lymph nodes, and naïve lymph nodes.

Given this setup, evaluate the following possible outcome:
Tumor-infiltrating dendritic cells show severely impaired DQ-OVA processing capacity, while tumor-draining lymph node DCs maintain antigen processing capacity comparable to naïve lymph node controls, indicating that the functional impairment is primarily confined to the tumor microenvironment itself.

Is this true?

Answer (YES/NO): NO